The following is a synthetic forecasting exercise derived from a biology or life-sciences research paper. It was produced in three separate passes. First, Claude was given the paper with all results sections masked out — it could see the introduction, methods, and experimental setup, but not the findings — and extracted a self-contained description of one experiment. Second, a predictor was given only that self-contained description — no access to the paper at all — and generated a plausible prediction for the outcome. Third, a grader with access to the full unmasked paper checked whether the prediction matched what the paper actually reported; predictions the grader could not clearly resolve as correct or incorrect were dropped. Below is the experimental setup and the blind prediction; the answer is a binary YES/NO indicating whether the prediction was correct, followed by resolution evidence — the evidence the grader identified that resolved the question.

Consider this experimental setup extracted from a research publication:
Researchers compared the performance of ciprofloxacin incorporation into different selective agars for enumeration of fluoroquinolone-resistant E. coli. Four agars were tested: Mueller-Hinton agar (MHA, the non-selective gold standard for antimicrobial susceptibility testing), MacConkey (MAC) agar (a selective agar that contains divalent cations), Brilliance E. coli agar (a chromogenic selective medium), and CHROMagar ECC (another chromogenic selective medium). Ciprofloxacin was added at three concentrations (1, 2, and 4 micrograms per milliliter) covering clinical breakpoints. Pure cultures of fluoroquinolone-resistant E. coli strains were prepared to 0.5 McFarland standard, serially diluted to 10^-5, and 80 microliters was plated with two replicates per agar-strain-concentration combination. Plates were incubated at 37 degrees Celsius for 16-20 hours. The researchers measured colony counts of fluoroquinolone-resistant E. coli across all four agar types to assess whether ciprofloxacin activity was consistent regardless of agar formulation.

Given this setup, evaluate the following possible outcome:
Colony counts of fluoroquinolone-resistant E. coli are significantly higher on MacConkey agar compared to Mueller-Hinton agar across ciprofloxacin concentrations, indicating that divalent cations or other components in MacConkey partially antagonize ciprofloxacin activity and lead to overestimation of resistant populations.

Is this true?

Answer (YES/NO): NO